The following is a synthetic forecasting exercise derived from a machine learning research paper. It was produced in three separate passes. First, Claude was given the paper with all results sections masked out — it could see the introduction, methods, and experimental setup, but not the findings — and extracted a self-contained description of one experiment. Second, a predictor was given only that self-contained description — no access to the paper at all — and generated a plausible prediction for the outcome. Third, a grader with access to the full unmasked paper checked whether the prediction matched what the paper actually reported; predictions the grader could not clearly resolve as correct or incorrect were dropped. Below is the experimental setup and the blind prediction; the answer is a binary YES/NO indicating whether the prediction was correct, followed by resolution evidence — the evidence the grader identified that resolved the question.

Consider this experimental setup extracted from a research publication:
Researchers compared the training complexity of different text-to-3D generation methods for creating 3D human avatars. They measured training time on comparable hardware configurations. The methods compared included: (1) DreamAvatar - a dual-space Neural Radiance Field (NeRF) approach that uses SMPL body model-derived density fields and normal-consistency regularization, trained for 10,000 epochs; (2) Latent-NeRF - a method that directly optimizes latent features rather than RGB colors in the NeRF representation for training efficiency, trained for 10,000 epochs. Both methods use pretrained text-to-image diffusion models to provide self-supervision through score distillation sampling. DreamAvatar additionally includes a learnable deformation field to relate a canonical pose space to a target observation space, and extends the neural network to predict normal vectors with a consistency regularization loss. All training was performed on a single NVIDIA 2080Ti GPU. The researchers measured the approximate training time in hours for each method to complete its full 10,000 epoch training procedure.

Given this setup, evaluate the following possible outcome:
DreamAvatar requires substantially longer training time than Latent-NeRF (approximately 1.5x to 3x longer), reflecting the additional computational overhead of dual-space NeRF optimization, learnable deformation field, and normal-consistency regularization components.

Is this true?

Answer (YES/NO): YES